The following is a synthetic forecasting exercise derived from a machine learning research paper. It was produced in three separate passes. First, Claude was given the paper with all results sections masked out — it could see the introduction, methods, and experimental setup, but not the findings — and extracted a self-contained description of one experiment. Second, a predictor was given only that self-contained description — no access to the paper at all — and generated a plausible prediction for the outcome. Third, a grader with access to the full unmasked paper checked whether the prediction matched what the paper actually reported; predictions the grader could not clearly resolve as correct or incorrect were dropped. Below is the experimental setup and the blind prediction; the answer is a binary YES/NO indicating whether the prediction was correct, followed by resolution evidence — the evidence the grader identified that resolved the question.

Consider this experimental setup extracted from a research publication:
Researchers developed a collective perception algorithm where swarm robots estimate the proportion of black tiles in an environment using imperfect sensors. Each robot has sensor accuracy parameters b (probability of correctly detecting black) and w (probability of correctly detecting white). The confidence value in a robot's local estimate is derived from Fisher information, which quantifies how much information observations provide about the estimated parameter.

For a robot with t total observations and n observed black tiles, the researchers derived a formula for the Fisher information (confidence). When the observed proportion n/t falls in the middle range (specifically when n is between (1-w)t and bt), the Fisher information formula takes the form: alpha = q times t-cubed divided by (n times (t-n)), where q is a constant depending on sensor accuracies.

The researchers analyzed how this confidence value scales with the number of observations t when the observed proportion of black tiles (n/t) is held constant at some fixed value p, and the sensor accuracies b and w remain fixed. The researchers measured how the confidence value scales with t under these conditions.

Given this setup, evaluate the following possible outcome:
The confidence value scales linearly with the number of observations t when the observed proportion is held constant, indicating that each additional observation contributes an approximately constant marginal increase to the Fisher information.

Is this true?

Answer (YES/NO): YES